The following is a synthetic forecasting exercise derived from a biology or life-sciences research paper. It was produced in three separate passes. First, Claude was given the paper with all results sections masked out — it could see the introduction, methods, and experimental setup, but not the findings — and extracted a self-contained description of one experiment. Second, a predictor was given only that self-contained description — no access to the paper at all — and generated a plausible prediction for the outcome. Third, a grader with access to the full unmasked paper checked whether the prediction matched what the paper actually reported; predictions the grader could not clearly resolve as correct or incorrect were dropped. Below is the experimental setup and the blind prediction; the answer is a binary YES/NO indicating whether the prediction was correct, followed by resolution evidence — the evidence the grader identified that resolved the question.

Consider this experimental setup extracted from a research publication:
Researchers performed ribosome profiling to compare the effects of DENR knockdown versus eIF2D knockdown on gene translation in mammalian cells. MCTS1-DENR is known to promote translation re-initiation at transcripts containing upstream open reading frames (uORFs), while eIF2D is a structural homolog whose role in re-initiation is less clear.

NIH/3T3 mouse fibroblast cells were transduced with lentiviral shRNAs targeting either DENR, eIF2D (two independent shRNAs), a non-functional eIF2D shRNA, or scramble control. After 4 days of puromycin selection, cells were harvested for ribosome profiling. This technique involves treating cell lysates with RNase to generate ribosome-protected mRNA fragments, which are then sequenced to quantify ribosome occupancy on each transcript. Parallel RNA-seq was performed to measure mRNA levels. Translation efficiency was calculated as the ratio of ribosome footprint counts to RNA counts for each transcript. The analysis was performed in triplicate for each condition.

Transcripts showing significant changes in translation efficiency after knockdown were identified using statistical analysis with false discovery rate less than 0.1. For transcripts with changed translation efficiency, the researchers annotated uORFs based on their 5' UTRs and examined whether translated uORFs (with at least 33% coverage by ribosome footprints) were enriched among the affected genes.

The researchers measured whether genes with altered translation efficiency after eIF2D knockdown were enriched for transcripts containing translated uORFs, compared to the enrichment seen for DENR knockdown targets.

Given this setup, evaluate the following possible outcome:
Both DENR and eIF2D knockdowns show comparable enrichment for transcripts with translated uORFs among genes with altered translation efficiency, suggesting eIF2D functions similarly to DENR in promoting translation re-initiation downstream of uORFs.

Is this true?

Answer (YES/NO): NO